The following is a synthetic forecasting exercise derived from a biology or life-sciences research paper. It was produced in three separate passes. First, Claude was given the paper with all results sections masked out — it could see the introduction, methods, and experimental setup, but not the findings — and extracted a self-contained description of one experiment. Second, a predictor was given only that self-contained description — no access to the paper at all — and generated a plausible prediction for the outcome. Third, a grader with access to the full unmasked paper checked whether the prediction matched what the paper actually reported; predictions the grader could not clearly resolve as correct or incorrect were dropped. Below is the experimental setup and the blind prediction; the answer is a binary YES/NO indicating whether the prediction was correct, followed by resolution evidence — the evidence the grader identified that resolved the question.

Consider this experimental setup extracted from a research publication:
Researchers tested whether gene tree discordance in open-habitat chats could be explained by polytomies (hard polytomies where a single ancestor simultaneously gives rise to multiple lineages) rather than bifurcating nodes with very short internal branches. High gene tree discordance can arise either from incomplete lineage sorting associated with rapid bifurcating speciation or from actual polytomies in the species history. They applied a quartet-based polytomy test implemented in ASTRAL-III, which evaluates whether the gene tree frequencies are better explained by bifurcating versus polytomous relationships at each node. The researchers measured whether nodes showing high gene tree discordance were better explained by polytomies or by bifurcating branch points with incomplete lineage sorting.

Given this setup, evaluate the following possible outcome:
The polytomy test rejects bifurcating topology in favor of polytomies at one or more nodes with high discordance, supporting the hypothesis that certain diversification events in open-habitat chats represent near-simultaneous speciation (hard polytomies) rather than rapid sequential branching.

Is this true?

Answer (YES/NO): NO